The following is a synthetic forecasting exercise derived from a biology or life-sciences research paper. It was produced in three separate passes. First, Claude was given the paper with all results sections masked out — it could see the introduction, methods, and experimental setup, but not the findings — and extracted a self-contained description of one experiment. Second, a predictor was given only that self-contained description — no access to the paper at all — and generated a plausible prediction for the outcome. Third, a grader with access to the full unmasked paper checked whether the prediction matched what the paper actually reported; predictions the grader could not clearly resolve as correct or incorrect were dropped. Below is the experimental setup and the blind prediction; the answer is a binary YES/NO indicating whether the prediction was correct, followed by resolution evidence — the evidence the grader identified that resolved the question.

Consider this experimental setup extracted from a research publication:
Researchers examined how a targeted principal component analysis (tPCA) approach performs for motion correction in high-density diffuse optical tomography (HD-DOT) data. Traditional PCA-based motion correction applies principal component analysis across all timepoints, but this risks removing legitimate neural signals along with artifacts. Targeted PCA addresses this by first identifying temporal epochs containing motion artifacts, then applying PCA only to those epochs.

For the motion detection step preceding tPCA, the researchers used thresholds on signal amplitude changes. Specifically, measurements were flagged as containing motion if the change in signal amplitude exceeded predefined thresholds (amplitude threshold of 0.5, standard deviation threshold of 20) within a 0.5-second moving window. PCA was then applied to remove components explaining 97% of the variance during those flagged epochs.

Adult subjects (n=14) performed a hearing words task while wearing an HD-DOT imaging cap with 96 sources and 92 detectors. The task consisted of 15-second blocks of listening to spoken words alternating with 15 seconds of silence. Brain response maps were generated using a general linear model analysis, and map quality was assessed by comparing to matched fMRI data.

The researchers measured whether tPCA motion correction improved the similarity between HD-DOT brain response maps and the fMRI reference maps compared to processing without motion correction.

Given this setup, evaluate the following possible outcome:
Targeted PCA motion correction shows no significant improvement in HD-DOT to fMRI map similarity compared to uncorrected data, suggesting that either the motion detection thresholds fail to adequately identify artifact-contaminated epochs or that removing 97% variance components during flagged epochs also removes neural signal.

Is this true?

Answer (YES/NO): NO